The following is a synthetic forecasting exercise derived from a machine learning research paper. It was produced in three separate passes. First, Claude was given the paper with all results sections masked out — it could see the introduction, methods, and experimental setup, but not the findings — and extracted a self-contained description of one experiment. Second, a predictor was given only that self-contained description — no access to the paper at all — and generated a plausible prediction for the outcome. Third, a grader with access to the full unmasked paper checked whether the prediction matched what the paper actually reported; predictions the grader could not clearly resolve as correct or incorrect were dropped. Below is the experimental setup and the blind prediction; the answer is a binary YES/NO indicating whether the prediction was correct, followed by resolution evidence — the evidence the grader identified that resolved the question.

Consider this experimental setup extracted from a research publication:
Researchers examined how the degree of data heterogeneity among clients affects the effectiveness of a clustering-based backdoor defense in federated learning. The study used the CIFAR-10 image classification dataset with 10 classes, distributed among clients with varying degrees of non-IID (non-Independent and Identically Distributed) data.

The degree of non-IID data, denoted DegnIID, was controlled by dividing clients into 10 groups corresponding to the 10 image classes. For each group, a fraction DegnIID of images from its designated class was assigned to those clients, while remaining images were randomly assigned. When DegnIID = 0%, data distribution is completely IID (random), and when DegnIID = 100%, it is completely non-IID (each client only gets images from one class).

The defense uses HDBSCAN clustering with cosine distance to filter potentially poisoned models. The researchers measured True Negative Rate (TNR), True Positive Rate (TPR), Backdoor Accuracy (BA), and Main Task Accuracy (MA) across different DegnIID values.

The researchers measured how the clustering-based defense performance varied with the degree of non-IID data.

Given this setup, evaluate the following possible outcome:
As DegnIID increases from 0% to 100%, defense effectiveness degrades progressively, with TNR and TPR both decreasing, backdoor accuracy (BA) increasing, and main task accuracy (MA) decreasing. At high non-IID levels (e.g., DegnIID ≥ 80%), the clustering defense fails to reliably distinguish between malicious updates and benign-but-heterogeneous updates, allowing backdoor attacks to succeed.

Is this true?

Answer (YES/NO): NO